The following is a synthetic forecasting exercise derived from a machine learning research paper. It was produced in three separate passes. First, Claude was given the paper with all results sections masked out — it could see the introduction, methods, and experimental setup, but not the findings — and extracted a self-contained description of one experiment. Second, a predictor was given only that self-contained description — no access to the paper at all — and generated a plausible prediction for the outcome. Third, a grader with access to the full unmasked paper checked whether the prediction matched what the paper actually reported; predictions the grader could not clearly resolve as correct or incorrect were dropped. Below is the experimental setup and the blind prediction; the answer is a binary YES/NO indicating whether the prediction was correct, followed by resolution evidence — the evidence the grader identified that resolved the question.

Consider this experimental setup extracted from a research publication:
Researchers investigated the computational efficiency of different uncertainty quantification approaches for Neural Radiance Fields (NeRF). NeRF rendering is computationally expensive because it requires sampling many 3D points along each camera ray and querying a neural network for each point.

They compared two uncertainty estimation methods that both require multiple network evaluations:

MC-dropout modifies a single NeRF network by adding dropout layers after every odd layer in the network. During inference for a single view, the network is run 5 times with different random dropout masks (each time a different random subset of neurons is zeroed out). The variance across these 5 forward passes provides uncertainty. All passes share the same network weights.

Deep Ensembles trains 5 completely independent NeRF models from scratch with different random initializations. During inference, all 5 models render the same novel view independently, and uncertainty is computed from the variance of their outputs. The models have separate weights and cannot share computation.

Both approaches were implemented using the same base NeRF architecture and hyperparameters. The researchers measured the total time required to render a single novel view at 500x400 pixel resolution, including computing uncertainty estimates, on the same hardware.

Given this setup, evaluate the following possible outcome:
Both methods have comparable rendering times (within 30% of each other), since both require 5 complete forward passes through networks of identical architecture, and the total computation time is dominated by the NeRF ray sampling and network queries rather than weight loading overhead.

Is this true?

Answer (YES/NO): YES